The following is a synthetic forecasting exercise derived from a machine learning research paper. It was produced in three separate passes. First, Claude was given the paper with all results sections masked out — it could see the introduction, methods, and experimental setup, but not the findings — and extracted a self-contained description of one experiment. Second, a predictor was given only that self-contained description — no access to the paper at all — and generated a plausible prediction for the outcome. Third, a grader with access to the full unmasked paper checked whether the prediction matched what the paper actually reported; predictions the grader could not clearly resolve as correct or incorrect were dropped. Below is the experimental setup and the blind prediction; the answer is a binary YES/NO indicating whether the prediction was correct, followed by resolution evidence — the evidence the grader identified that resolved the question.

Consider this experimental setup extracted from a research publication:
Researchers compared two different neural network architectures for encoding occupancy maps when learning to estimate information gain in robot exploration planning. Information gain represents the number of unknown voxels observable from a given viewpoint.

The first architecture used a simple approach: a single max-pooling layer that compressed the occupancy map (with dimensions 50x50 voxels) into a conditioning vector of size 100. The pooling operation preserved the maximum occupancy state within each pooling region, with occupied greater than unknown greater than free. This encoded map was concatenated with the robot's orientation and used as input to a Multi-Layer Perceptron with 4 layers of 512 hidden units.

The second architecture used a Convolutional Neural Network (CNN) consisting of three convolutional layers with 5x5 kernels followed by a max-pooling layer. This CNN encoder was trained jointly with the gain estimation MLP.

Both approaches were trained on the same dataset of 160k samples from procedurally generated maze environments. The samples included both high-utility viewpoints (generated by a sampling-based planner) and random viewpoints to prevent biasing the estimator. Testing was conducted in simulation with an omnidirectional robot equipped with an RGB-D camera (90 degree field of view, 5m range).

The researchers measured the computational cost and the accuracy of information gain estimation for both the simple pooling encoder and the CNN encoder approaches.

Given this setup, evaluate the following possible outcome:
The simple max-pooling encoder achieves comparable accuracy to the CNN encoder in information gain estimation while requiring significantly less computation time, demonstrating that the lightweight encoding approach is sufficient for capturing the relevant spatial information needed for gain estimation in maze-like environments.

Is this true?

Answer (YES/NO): NO